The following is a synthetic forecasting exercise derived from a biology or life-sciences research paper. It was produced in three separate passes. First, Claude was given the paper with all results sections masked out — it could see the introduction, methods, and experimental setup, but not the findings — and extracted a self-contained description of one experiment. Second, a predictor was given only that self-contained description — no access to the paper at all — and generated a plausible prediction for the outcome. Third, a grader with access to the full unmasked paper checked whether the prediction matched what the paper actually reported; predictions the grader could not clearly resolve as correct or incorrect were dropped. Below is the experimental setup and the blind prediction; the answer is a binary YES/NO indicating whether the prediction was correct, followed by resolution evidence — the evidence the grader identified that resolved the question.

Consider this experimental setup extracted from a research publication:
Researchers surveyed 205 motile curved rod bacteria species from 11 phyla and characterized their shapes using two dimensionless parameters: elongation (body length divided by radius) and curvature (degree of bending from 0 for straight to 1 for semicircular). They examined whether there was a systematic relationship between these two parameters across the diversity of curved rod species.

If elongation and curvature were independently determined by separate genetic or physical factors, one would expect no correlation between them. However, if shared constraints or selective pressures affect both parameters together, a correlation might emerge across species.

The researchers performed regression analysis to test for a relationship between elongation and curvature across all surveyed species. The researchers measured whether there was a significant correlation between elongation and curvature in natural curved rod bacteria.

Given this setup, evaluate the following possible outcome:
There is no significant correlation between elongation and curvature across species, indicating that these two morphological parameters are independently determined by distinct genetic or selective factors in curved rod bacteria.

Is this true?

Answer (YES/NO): NO